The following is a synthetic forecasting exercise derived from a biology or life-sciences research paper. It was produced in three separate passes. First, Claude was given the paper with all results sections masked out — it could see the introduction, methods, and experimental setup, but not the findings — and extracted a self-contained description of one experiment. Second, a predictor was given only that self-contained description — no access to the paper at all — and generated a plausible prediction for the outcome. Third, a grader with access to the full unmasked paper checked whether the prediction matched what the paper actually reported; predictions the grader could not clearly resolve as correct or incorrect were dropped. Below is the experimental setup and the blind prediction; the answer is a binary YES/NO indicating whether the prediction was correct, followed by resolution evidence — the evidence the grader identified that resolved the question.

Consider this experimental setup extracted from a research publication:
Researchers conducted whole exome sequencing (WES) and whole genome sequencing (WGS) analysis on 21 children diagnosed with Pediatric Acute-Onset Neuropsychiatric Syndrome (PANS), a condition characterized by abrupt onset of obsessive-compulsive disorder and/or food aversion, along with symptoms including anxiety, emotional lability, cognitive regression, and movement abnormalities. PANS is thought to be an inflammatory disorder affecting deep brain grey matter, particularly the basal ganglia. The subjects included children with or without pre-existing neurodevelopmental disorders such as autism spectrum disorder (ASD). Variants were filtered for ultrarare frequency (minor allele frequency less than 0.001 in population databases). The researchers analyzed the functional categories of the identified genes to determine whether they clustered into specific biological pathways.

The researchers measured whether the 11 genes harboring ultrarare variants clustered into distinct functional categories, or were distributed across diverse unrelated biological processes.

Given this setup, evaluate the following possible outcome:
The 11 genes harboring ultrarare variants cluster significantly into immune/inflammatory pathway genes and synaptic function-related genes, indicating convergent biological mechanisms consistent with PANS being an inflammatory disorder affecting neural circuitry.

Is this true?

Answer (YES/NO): YES